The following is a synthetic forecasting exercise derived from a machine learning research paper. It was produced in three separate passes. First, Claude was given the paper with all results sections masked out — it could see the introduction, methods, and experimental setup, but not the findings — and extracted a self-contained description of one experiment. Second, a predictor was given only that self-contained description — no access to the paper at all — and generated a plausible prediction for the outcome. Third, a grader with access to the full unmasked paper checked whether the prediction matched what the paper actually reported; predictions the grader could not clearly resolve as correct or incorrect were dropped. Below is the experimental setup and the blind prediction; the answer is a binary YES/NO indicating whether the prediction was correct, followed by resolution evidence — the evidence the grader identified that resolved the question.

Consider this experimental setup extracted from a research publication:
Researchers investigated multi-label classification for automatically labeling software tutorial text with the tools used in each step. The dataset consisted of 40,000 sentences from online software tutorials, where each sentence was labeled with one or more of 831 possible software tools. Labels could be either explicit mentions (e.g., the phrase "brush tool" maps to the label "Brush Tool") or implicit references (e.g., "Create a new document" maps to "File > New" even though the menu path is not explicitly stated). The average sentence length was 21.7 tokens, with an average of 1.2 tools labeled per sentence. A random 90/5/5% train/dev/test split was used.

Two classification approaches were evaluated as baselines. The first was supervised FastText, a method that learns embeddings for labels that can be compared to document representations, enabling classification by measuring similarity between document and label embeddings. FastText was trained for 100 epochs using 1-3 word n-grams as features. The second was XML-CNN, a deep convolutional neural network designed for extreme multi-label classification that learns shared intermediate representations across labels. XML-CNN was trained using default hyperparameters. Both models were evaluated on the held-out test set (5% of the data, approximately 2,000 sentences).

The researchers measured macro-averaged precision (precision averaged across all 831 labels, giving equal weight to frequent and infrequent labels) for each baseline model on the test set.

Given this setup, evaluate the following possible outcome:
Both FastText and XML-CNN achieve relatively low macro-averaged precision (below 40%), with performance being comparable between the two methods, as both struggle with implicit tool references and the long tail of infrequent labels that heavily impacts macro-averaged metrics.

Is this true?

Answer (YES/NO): NO